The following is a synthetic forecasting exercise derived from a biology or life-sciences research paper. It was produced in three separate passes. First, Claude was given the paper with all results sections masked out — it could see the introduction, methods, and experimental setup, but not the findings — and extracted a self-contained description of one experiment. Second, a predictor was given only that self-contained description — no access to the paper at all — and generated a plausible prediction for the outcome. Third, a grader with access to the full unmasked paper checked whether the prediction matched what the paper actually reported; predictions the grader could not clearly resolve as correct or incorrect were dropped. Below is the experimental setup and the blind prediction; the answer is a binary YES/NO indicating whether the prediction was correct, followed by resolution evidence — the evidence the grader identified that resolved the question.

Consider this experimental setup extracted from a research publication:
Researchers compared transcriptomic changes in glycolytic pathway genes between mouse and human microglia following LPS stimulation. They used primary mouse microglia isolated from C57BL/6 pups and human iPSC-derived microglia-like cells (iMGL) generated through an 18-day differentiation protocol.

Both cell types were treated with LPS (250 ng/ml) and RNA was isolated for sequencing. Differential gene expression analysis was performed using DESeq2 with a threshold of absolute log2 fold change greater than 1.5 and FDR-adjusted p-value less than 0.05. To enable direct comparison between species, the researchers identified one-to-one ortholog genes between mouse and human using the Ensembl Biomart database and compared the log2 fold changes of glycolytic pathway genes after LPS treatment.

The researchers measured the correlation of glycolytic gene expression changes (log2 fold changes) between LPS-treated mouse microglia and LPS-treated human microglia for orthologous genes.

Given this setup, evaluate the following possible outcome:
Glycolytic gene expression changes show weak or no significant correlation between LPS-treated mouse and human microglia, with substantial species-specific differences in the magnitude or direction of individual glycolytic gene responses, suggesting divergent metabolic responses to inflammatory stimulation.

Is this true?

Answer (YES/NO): NO